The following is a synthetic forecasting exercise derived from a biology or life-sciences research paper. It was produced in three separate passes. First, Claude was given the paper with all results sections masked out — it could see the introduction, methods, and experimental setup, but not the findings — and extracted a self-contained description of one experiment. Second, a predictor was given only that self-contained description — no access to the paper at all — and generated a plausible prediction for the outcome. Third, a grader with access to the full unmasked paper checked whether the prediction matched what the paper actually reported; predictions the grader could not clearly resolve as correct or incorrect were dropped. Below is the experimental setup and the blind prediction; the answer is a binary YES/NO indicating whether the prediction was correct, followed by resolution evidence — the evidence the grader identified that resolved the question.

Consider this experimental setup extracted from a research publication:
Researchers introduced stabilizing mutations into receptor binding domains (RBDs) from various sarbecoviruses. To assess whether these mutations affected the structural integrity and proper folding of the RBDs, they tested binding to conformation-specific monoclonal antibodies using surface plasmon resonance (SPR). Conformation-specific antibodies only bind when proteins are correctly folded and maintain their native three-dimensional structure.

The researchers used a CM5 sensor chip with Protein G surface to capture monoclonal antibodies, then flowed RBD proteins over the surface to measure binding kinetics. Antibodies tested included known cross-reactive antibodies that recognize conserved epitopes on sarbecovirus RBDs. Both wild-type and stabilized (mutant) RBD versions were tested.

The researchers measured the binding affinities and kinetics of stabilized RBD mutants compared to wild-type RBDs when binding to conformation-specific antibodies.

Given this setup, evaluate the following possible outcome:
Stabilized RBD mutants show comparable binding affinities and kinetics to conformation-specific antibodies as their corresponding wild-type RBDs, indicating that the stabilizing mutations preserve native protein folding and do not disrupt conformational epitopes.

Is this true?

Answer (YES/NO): YES